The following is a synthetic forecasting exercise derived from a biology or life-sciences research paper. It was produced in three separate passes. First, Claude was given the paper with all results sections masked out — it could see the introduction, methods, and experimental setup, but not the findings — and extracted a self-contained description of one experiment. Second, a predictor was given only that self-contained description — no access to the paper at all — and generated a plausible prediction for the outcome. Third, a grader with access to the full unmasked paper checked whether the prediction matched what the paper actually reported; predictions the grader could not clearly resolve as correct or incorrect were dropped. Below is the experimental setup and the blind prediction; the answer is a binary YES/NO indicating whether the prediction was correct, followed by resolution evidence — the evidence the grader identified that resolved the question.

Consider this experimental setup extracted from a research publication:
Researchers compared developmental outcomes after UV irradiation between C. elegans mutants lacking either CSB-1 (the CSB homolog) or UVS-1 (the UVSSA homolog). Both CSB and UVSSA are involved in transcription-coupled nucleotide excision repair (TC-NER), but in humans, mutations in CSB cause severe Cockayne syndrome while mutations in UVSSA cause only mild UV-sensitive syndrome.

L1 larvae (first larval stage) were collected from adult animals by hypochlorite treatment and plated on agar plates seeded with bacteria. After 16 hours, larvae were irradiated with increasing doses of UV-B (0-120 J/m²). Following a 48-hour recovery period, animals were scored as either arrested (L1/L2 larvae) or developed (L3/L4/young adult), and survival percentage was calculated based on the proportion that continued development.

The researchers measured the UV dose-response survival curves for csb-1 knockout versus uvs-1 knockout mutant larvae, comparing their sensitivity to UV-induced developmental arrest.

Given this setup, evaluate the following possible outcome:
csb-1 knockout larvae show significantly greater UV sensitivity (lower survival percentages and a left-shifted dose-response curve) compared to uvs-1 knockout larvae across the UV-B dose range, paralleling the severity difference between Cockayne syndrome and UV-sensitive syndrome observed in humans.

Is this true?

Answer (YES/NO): NO